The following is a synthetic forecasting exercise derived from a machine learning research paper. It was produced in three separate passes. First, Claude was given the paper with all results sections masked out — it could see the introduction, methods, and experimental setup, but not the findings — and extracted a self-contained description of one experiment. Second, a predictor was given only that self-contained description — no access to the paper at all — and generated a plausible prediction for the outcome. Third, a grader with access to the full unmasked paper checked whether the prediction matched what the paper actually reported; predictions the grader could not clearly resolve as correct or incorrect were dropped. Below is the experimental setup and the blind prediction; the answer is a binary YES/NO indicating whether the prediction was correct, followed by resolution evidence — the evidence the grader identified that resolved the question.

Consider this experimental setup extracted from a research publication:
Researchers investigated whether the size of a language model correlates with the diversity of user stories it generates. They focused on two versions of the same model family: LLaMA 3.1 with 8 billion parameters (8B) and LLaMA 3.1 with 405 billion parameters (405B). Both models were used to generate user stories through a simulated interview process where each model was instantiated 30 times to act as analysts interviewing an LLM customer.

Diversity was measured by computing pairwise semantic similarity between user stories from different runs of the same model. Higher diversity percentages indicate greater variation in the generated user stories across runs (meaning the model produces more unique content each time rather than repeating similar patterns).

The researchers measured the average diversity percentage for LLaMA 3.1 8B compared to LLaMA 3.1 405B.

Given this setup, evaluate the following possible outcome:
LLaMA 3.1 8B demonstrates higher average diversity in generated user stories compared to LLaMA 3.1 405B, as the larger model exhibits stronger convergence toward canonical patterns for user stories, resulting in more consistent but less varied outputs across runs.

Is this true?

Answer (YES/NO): YES